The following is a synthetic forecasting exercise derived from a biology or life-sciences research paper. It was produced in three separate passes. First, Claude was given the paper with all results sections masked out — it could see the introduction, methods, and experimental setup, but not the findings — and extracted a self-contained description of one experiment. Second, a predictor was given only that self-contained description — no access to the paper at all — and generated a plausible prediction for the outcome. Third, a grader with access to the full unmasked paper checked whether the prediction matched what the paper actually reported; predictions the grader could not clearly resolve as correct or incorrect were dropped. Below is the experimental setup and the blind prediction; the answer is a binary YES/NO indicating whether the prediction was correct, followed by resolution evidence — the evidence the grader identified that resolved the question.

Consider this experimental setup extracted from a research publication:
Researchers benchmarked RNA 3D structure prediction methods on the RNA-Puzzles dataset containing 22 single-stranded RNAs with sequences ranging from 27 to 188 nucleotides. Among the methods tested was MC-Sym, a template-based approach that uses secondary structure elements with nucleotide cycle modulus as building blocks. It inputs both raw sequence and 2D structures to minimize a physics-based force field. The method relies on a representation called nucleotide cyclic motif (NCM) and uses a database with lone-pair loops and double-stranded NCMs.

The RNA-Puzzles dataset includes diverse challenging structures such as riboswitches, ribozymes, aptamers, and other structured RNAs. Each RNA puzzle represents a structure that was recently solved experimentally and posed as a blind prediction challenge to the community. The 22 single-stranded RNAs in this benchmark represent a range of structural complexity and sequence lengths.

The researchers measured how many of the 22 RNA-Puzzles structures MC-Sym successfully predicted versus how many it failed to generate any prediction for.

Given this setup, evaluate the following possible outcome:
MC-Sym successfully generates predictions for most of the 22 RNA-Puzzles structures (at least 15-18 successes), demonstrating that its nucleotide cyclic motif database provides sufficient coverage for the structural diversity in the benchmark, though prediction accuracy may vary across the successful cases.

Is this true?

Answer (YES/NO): YES